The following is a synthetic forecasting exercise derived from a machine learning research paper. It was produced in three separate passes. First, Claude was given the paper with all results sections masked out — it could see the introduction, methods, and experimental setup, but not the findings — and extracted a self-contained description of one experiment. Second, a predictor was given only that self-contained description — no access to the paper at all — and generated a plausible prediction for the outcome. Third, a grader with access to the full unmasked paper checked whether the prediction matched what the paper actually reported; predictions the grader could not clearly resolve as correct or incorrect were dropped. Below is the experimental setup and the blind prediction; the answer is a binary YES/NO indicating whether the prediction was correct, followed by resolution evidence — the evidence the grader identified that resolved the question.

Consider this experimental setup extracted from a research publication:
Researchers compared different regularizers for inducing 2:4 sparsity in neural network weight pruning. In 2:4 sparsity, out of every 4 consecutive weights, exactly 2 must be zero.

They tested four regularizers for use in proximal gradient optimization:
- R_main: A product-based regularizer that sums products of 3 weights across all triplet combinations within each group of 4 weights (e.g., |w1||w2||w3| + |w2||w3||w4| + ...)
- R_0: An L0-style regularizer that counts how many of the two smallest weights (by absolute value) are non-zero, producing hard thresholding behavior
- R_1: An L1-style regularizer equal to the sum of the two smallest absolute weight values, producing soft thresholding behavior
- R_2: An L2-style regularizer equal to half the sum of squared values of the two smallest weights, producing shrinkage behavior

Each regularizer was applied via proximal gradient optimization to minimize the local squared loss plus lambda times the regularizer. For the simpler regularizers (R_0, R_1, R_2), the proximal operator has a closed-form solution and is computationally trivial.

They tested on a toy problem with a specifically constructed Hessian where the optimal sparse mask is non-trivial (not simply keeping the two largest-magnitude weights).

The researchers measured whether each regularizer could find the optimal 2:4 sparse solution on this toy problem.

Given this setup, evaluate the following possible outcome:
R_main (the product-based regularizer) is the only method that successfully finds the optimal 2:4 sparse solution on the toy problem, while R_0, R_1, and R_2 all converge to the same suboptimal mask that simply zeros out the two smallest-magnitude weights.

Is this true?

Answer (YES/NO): NO